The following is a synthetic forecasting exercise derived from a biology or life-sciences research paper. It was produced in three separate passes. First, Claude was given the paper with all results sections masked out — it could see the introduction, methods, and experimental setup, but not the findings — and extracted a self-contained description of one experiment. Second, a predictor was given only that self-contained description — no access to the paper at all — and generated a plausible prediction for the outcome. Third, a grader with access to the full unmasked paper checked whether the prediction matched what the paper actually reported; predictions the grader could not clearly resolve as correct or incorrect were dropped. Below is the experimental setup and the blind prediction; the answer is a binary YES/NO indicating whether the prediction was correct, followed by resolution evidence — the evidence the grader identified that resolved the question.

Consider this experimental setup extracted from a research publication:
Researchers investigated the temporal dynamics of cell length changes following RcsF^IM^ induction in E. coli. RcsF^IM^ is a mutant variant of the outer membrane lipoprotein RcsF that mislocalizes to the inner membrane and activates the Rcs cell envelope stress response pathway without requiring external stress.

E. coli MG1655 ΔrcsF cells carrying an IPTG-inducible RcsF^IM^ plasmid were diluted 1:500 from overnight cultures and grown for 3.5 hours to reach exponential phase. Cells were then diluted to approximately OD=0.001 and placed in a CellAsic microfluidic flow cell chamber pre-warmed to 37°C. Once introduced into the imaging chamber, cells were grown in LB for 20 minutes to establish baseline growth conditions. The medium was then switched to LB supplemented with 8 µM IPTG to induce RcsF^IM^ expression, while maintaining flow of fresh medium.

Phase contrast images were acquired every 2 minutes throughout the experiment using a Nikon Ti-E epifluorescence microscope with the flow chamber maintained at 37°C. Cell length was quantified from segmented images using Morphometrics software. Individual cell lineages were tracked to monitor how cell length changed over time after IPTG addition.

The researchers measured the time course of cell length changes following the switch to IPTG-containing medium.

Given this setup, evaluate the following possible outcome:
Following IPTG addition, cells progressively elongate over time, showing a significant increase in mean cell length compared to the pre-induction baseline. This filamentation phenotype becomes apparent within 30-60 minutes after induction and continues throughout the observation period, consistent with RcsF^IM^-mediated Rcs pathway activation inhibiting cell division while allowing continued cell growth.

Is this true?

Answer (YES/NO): NO